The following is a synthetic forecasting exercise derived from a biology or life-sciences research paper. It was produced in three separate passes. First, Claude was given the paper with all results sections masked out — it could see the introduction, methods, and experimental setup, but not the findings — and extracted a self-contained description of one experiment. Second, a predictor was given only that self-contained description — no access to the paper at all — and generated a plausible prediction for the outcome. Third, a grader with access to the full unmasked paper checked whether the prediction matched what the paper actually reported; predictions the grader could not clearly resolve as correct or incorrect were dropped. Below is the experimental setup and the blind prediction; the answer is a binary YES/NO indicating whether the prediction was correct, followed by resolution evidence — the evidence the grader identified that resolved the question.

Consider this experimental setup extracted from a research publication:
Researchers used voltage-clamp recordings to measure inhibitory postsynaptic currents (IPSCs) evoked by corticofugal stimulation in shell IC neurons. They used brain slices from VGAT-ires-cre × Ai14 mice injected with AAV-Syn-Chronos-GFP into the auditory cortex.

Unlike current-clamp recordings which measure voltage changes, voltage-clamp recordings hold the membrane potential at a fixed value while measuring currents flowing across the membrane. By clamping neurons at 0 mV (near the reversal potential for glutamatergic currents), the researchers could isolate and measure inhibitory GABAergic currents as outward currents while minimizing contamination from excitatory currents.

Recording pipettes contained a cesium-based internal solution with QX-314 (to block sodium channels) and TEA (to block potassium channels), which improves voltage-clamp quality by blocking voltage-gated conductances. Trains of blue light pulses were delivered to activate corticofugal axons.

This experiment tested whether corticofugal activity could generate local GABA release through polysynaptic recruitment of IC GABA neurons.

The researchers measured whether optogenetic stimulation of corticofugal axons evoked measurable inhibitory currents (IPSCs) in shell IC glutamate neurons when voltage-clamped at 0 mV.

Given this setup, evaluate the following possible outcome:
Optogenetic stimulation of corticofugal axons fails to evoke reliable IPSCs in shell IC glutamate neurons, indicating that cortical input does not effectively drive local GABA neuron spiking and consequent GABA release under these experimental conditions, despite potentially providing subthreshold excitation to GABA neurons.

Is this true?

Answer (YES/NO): NO